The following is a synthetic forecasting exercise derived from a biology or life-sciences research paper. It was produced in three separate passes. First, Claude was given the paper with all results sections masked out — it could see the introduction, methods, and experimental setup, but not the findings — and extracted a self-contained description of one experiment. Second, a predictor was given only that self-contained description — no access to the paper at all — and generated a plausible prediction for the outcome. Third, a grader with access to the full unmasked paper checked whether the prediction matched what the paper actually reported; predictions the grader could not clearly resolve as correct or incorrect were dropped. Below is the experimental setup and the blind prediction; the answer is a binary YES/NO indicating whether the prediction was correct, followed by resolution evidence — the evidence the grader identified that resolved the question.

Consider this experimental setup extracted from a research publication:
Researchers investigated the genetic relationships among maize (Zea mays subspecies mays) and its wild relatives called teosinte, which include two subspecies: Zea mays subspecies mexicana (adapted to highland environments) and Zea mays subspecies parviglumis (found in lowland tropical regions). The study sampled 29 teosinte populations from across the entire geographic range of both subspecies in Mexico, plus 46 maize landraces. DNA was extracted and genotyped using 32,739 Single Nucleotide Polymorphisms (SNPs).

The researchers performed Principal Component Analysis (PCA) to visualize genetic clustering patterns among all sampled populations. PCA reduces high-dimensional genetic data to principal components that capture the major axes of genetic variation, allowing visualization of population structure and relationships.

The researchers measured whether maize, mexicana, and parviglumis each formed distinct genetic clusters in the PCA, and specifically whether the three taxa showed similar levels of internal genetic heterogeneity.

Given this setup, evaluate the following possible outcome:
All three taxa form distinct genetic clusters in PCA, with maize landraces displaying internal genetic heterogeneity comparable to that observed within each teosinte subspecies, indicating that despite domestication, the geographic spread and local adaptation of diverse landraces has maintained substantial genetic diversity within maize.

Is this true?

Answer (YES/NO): NO